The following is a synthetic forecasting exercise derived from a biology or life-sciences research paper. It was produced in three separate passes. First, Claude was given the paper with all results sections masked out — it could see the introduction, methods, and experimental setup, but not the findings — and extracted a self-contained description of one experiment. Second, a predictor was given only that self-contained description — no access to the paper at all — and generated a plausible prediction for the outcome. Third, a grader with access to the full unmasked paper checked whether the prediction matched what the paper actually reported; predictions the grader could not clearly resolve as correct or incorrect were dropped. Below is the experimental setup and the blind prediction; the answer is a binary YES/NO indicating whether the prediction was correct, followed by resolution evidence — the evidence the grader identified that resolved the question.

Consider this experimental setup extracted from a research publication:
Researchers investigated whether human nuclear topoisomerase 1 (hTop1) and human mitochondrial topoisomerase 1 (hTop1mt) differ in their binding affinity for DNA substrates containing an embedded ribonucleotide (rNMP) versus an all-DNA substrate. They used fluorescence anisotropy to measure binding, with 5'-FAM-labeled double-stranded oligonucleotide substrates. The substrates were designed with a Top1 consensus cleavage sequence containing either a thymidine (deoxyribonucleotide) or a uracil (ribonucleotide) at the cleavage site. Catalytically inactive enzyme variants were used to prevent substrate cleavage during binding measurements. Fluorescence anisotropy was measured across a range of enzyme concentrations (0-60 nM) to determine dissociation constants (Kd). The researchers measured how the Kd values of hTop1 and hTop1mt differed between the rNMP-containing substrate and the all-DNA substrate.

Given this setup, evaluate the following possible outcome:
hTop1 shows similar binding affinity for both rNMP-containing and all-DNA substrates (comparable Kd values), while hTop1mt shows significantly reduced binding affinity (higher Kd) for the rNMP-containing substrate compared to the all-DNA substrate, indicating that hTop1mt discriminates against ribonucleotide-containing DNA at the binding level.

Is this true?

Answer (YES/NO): NO